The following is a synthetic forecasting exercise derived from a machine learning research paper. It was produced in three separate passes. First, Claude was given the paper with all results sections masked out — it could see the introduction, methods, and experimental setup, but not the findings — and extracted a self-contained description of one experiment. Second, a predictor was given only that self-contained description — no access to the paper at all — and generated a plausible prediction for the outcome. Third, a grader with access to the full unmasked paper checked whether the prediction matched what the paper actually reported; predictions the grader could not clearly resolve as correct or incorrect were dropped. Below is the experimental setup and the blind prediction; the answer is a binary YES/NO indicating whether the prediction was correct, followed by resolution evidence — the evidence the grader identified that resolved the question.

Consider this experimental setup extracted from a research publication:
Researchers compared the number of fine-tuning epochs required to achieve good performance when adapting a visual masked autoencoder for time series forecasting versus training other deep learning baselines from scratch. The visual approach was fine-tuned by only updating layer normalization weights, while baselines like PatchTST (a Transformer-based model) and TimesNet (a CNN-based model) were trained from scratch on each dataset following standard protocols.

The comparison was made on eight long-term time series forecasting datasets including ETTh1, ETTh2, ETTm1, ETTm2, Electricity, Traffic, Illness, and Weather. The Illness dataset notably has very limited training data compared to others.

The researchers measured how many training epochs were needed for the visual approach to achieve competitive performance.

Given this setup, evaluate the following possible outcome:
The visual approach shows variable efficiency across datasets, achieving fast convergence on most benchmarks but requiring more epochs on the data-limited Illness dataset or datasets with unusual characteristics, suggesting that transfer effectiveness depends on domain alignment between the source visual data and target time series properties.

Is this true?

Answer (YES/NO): YES